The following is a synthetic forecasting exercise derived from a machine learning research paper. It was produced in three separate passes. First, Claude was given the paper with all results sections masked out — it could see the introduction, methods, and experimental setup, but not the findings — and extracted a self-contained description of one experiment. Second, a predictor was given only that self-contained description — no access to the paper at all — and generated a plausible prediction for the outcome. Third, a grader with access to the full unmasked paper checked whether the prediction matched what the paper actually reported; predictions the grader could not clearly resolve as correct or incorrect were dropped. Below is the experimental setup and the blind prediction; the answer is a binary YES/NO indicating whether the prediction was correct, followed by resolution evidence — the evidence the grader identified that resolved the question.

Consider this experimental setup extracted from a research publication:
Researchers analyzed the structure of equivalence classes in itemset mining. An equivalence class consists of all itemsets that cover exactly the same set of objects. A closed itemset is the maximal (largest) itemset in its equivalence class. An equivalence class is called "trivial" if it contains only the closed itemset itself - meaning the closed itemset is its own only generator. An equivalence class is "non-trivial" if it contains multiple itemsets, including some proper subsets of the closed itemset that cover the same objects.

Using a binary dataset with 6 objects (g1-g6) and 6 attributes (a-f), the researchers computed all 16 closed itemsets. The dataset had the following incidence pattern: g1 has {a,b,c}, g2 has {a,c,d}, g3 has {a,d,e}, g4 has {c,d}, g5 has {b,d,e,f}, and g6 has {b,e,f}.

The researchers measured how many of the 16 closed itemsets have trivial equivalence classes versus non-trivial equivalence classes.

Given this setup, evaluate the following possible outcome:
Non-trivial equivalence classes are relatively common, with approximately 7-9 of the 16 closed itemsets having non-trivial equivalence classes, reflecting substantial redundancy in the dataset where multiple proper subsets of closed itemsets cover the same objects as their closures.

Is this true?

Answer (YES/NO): NO